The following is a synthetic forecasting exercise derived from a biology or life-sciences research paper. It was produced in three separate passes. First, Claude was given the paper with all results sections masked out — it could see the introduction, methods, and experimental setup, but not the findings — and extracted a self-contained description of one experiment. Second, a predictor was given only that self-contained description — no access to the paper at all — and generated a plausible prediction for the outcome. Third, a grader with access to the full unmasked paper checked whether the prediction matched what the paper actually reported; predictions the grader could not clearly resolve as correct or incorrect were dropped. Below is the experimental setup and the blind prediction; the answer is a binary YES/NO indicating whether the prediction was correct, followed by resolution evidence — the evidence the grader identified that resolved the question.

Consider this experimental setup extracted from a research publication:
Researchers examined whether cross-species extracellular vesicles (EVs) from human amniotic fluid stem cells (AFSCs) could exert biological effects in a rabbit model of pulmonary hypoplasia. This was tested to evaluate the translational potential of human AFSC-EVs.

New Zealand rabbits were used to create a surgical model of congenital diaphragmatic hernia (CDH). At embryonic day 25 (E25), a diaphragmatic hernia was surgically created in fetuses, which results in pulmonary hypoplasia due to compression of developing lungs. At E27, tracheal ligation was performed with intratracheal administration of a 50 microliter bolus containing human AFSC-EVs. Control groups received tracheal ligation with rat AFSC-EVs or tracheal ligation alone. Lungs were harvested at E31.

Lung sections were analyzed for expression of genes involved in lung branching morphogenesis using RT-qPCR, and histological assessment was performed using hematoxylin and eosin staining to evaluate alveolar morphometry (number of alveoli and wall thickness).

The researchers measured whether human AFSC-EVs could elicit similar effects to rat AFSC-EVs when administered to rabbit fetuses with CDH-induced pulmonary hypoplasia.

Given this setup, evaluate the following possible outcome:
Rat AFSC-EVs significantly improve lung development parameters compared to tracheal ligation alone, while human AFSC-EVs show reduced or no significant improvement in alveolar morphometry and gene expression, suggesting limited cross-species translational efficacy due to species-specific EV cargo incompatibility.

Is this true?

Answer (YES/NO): NO